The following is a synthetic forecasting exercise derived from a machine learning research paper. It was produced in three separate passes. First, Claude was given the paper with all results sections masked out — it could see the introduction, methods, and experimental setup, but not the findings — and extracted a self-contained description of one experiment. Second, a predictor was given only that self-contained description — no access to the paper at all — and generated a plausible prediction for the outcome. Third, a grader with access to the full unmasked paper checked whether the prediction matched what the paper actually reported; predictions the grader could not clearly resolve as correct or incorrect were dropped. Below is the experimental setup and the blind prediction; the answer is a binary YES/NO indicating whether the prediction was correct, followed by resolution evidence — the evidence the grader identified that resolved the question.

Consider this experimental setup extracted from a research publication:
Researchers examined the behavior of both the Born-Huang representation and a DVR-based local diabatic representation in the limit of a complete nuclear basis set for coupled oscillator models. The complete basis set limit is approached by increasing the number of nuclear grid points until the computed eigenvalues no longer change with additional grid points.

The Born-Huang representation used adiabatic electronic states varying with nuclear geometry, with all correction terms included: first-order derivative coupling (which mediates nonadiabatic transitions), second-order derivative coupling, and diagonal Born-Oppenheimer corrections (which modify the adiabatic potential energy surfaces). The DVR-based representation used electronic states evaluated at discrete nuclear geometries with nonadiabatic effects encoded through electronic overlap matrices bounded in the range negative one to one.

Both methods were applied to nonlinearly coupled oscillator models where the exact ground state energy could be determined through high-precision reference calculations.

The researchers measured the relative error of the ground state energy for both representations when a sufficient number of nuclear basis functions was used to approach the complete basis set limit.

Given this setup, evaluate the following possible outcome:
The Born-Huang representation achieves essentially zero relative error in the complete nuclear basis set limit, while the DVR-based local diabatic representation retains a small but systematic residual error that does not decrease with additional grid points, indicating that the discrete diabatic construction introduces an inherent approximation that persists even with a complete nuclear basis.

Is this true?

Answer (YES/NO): NO